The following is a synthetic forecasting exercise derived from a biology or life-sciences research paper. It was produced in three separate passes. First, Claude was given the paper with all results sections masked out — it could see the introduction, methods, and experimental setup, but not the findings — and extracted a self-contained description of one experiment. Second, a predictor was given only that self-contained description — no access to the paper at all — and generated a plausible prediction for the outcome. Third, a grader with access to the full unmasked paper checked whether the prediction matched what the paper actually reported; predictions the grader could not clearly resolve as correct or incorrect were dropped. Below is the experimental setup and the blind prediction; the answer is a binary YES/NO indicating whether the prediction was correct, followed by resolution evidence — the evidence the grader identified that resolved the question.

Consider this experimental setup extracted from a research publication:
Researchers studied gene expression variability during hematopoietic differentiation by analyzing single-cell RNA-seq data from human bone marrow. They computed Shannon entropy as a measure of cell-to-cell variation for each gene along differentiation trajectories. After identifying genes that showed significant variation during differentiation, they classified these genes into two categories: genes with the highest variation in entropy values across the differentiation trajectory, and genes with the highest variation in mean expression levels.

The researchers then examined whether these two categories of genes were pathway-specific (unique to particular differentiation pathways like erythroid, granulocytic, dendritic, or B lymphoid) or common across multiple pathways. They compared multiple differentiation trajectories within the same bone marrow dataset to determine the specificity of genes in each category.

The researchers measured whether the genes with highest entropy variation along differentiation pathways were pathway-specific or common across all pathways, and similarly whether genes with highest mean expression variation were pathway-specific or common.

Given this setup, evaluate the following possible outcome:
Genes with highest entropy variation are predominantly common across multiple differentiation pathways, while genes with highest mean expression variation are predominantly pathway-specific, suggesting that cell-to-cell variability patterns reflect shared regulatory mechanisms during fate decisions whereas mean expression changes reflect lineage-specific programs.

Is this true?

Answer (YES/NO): NO